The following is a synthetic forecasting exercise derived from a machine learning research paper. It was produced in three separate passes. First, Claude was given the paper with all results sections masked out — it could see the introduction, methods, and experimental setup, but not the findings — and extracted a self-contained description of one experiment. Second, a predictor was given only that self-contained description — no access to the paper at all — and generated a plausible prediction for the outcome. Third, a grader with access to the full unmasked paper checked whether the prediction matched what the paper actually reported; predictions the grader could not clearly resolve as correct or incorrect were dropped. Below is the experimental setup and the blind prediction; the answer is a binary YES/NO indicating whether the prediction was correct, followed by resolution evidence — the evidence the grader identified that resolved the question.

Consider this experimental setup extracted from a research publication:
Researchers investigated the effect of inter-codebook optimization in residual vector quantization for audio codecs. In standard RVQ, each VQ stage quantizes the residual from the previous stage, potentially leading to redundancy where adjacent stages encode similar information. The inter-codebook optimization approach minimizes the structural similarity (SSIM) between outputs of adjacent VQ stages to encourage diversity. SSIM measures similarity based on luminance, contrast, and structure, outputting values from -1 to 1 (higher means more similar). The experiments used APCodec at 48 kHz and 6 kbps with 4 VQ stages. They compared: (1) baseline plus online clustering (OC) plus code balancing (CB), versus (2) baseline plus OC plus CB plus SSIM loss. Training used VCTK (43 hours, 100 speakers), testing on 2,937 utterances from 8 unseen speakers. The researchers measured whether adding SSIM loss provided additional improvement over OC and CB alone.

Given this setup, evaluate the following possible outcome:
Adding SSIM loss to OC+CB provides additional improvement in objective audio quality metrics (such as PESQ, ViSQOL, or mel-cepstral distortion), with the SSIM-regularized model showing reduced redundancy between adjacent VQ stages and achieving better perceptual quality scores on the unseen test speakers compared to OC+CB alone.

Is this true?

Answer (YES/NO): YES